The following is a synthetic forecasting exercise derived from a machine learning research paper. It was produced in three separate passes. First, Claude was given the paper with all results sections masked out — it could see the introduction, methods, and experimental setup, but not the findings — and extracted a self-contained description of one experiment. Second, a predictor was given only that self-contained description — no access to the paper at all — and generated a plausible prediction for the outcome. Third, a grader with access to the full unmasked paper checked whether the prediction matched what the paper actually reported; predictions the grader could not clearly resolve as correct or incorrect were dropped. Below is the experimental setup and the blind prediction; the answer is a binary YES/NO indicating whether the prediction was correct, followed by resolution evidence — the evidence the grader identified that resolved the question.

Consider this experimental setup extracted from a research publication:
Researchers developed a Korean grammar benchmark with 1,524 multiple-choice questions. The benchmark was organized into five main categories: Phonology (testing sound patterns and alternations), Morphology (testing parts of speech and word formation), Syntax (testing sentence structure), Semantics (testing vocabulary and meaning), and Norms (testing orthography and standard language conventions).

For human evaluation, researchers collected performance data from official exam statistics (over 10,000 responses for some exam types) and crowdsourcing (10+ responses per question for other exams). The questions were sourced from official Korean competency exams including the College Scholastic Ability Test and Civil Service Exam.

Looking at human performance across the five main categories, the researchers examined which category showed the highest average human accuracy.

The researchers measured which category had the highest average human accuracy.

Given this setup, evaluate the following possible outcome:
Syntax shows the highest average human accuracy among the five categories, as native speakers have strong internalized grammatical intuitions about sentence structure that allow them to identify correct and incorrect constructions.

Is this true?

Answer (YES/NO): NO